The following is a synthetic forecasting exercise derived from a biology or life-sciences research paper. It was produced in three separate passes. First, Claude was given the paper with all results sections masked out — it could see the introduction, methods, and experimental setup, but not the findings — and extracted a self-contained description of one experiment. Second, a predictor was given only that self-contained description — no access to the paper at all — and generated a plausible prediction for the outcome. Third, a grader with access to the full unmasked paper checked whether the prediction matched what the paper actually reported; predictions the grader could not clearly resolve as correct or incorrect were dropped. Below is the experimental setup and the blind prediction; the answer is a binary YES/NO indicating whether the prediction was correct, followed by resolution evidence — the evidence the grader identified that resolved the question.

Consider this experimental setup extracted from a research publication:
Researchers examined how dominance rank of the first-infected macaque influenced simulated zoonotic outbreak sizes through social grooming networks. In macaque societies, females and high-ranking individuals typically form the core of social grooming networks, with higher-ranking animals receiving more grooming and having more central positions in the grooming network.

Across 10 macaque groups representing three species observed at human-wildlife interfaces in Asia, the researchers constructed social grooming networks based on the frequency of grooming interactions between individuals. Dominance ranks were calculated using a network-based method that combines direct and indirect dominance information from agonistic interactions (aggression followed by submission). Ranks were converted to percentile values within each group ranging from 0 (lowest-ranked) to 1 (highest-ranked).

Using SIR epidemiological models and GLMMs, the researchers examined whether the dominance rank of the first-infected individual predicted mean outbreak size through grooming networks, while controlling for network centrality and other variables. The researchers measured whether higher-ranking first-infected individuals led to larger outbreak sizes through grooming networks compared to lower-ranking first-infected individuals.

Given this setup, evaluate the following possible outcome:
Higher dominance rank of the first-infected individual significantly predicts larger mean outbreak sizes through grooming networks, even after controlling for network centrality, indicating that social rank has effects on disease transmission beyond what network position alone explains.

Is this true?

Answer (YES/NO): YES